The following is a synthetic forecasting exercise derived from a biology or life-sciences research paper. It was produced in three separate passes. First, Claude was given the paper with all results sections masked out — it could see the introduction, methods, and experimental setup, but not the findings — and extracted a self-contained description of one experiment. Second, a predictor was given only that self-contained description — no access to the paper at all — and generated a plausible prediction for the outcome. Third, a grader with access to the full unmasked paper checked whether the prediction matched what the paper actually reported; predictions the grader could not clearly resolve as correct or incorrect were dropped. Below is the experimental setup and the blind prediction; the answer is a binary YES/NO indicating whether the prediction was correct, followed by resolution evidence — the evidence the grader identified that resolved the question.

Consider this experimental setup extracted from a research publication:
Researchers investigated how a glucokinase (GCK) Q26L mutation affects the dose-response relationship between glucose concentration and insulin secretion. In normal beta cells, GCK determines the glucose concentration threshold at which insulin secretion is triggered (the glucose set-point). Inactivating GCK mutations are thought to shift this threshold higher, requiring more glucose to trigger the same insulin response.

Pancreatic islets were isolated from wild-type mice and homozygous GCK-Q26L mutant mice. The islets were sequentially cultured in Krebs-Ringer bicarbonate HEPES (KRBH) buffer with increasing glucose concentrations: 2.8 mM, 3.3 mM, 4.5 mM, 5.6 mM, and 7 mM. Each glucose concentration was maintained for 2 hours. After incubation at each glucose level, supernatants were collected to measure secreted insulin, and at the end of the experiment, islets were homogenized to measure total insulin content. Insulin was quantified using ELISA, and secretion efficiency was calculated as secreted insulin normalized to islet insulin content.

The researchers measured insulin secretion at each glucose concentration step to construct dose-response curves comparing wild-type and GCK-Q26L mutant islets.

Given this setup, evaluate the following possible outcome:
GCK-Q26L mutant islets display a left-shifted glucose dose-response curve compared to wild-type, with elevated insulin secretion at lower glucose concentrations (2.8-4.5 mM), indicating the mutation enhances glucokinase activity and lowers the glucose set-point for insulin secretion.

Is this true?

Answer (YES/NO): NO